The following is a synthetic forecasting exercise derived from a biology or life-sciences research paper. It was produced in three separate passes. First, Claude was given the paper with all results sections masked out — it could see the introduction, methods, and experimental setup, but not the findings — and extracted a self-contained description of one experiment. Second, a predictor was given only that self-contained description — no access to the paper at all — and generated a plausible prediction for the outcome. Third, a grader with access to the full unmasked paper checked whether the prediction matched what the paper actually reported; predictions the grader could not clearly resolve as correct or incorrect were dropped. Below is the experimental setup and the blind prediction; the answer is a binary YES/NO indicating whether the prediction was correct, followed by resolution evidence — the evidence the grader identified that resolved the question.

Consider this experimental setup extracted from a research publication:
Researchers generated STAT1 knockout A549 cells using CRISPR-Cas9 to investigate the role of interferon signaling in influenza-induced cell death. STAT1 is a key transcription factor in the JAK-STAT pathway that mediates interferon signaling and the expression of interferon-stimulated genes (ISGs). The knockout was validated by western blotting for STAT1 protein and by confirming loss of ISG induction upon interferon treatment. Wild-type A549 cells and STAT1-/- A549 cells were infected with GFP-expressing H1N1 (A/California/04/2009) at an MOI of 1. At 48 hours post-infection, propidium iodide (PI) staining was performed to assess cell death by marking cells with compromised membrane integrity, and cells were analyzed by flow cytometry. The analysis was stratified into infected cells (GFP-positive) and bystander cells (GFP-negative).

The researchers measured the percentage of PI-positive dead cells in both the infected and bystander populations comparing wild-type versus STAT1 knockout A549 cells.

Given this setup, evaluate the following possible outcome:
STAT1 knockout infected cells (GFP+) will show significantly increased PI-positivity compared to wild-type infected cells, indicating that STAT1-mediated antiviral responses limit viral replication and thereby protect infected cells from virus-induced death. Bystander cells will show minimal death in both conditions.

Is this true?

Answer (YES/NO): NO